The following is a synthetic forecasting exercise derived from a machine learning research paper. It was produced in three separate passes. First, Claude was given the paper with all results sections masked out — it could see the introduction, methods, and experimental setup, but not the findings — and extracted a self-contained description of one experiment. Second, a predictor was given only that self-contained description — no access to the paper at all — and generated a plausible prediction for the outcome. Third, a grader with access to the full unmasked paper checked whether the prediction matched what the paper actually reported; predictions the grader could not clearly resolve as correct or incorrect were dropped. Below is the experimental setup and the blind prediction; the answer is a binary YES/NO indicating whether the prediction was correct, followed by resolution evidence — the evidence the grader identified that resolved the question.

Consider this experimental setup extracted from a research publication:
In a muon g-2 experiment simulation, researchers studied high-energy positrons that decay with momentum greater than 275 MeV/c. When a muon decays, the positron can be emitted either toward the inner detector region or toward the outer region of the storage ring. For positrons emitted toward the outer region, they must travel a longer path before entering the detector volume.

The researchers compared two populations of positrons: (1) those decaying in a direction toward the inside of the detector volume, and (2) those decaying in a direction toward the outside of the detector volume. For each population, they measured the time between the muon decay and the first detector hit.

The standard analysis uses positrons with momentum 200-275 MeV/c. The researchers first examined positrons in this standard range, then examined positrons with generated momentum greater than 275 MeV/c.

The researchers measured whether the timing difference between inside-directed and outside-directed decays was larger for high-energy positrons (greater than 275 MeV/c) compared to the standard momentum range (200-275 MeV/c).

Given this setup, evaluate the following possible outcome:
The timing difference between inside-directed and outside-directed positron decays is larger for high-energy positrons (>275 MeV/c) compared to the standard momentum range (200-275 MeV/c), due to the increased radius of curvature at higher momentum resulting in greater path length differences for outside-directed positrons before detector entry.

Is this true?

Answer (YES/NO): YES